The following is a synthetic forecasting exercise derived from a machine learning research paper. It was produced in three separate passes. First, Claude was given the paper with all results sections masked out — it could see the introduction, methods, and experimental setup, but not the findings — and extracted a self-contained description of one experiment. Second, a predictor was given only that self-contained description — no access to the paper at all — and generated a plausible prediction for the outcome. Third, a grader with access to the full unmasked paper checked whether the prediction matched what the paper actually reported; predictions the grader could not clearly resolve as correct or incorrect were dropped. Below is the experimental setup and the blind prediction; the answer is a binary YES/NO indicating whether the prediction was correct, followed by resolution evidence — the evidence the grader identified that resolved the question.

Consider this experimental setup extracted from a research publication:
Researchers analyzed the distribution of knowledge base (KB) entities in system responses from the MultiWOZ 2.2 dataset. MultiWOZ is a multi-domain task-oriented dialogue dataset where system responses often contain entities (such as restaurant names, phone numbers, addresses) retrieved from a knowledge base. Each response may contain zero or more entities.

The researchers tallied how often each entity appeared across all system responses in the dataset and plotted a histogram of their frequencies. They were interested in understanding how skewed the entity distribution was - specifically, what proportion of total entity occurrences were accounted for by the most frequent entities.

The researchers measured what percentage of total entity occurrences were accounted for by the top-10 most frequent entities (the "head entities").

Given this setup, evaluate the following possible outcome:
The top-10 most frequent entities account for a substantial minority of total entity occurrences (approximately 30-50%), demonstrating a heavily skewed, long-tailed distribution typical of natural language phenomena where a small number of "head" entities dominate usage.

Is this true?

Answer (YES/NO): NO